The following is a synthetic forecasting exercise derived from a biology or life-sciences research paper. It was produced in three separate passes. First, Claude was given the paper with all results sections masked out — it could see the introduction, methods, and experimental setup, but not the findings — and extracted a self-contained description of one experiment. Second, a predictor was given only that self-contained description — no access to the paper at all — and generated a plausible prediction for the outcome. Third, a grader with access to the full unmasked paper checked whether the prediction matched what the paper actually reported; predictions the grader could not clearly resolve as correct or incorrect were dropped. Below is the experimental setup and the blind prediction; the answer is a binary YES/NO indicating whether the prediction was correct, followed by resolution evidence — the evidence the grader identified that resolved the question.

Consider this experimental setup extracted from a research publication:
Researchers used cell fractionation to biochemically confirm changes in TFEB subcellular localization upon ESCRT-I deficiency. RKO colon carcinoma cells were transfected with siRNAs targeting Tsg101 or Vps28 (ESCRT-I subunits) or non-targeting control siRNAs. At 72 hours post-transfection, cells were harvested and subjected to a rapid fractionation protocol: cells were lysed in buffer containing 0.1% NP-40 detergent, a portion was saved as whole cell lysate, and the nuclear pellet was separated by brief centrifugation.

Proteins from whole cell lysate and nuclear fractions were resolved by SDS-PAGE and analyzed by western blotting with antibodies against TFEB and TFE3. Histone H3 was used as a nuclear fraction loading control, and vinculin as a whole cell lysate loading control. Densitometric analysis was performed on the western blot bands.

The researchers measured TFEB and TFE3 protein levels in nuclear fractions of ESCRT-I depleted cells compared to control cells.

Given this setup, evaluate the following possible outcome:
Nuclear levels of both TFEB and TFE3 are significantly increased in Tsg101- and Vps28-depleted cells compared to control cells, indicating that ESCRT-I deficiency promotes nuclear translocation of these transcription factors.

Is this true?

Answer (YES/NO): YES